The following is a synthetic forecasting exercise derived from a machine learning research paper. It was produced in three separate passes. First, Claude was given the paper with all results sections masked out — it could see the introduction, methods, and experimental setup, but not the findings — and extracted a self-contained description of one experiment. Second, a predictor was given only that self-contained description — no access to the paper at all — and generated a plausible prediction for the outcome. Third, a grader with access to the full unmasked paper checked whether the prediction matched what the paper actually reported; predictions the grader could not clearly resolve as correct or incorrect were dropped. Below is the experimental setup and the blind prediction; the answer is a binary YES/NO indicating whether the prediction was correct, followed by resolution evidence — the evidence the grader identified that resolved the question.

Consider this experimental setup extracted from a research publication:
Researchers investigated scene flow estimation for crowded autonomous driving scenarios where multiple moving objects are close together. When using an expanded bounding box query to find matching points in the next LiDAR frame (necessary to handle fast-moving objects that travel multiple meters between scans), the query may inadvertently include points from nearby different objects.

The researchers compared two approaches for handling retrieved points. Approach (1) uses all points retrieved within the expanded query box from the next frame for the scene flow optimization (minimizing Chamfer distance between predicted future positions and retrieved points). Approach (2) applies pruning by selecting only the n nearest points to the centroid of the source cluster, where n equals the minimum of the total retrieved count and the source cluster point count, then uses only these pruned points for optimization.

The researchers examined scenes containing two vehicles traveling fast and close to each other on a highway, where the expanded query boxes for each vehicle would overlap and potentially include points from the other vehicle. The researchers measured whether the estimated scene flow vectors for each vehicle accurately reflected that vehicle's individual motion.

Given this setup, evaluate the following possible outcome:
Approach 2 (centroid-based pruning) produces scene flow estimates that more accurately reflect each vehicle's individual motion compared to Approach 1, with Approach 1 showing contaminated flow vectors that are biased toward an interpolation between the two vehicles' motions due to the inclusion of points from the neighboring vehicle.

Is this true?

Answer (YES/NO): YES